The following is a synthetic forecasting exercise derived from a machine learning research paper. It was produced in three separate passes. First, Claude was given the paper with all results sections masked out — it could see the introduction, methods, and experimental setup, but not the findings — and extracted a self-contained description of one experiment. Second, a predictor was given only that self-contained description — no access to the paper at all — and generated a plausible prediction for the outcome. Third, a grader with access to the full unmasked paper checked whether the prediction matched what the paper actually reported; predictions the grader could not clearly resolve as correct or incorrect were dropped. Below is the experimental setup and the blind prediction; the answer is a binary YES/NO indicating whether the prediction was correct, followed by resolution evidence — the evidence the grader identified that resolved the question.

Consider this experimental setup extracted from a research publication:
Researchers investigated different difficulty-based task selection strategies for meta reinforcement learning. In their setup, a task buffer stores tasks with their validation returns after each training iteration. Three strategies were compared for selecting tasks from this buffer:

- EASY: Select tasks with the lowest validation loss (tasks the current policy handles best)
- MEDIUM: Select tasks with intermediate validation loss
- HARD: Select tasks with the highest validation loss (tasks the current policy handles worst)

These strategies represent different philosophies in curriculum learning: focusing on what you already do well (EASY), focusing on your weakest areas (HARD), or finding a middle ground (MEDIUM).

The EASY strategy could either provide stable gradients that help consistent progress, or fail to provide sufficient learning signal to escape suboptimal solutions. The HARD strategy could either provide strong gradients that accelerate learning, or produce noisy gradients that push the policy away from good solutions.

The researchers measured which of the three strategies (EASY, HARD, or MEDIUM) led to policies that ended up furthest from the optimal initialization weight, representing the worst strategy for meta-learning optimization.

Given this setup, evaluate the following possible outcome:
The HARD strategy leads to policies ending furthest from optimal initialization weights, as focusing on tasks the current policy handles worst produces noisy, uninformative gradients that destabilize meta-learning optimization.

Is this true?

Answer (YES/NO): YES